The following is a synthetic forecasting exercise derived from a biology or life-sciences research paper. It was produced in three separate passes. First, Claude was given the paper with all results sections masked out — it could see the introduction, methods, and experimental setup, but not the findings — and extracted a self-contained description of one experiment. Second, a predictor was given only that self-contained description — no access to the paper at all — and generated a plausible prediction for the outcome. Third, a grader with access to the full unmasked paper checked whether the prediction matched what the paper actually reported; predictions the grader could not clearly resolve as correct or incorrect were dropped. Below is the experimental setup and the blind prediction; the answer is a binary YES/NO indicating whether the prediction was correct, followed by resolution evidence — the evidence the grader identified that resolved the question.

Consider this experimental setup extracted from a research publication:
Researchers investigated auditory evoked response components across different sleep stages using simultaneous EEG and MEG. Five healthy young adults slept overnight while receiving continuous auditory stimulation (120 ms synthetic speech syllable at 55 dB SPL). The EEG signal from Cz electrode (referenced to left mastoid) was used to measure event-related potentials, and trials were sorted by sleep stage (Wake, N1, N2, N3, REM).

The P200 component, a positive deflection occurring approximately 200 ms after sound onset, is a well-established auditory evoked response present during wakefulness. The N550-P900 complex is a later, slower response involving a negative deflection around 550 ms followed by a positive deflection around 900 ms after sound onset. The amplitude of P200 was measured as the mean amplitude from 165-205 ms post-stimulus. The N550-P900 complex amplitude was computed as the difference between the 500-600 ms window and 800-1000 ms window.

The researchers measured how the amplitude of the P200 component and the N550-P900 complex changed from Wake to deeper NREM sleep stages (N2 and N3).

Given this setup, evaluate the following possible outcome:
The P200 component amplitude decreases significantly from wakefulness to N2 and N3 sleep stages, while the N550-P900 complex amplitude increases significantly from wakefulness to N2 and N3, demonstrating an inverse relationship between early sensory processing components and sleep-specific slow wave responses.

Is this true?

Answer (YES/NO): NO